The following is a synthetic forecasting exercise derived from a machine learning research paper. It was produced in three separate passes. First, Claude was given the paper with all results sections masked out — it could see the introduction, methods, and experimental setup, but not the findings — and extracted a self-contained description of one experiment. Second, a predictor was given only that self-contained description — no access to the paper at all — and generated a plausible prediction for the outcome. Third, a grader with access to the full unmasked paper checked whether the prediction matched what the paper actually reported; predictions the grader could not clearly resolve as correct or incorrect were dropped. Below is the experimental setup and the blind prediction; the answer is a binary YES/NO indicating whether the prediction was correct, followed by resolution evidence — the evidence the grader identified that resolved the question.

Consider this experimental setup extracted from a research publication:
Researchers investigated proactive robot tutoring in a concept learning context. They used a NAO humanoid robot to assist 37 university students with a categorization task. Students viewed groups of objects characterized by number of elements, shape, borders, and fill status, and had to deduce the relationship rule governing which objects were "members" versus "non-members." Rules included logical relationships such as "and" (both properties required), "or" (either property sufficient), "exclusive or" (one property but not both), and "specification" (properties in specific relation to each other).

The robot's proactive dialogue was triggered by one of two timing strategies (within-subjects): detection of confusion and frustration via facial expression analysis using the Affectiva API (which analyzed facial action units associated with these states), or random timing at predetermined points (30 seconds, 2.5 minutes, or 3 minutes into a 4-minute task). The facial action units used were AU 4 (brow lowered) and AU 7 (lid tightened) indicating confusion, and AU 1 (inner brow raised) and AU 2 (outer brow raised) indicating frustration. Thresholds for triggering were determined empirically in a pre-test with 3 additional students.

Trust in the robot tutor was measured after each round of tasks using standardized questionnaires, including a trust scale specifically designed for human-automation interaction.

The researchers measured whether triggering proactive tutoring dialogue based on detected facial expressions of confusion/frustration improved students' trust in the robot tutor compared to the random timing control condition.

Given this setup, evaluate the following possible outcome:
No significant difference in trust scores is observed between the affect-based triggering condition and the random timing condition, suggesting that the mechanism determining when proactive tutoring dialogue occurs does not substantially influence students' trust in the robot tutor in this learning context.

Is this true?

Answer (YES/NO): NO